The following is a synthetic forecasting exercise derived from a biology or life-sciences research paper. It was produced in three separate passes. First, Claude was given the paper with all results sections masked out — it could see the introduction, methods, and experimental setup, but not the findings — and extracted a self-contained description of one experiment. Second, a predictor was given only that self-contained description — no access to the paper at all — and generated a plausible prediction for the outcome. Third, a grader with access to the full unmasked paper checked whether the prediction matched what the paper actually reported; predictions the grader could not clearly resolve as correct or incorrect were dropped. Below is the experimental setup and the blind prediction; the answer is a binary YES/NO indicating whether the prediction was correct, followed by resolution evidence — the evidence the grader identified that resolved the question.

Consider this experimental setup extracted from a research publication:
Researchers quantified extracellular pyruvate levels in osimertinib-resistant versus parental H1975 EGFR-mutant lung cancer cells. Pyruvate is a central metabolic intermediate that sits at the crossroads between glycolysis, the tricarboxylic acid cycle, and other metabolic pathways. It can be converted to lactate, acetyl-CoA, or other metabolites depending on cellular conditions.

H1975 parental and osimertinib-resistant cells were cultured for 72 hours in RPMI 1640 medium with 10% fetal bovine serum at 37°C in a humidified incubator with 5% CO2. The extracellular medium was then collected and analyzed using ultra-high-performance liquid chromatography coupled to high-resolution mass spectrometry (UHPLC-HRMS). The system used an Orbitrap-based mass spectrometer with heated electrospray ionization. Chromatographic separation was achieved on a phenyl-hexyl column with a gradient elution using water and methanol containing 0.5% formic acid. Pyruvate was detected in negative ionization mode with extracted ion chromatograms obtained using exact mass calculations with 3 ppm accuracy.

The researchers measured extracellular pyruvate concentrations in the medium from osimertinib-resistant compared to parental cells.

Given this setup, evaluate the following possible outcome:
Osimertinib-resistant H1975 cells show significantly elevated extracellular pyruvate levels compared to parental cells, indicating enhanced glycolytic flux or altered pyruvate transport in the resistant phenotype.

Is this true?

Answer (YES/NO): YES